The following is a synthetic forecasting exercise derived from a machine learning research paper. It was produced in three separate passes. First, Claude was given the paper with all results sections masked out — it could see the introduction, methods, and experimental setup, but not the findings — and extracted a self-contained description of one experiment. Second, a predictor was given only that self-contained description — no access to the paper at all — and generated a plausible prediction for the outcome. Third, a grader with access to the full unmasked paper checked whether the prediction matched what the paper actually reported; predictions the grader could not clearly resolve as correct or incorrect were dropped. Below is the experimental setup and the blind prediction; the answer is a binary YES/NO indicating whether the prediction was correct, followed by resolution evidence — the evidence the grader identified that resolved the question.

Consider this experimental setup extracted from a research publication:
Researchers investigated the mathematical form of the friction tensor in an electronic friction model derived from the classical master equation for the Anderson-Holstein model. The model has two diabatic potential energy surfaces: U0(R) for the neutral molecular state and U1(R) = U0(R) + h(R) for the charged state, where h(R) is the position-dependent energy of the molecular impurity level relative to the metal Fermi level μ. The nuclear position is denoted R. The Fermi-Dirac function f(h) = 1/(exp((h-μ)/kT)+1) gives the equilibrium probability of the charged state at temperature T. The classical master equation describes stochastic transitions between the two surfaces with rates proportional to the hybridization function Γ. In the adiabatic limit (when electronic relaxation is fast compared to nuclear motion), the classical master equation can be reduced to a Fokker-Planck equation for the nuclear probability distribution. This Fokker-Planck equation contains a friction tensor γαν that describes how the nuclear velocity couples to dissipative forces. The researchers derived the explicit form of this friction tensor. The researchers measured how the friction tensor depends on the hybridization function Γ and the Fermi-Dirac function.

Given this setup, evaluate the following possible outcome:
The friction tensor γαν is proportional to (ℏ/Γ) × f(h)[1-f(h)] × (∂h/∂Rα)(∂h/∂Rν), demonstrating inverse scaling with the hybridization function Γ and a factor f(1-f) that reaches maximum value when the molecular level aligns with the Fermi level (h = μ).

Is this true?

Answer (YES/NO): YES